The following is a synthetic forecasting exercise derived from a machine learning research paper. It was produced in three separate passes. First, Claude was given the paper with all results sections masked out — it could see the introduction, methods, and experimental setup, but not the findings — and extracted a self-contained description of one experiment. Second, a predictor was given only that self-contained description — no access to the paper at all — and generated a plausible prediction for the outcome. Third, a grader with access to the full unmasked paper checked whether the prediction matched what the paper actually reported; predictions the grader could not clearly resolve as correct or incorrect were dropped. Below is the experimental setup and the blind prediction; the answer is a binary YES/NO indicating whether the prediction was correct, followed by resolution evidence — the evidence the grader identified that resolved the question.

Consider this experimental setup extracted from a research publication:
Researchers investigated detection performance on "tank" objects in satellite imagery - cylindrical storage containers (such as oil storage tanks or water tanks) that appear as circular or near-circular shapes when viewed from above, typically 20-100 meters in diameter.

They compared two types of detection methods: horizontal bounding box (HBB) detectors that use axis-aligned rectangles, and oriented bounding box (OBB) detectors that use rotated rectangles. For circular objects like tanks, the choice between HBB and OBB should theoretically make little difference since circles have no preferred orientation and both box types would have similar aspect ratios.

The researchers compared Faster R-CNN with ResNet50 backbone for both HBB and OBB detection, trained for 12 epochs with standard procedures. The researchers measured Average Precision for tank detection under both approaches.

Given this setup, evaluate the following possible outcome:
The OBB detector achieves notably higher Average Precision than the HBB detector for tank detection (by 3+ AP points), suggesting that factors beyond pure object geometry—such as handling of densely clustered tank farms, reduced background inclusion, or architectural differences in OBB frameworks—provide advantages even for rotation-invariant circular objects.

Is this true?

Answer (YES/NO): YES